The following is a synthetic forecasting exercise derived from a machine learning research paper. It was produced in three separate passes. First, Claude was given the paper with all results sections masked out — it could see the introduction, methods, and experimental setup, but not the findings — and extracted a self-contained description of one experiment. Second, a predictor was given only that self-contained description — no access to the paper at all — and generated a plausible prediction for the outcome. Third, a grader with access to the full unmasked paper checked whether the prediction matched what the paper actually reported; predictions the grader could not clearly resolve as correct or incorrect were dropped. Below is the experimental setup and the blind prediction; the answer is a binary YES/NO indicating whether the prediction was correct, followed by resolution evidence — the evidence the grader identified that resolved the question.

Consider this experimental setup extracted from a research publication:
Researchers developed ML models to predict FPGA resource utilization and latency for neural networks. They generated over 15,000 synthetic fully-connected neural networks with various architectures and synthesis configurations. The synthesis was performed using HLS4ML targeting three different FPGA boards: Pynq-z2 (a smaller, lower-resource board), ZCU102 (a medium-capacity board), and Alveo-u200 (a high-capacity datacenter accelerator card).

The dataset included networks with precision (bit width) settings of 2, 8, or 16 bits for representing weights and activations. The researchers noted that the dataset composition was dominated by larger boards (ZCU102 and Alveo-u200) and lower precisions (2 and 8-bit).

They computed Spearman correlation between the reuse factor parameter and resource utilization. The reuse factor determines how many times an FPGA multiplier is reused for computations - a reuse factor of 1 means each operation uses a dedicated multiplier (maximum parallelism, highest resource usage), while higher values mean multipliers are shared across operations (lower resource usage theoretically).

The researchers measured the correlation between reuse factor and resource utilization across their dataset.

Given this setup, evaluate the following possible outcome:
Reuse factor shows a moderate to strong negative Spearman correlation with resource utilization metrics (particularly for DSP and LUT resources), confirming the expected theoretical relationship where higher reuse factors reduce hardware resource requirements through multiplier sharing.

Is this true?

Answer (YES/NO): NO